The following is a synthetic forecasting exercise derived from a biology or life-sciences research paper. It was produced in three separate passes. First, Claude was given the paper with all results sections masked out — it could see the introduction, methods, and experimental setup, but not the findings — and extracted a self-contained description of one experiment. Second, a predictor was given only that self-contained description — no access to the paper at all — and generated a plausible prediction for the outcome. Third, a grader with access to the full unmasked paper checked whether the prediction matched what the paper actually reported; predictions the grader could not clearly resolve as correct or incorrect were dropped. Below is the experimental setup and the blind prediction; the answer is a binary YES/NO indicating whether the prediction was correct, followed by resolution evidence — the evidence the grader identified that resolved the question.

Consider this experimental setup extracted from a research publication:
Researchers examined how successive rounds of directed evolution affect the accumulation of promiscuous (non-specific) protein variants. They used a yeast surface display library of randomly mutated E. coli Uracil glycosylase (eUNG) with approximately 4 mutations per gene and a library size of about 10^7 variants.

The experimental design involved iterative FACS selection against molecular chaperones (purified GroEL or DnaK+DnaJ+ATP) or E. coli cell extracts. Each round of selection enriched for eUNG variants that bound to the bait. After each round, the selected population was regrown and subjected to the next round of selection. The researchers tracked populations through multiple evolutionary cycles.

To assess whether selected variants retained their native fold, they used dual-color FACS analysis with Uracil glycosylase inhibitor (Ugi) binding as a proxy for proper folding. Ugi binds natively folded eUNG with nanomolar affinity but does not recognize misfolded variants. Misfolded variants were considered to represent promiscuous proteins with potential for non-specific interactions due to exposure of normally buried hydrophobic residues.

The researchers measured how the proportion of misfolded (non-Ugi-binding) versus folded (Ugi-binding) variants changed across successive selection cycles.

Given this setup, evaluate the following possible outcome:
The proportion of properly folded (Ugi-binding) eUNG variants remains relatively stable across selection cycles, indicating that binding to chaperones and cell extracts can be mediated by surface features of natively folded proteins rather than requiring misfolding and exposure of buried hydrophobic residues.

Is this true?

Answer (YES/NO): NO